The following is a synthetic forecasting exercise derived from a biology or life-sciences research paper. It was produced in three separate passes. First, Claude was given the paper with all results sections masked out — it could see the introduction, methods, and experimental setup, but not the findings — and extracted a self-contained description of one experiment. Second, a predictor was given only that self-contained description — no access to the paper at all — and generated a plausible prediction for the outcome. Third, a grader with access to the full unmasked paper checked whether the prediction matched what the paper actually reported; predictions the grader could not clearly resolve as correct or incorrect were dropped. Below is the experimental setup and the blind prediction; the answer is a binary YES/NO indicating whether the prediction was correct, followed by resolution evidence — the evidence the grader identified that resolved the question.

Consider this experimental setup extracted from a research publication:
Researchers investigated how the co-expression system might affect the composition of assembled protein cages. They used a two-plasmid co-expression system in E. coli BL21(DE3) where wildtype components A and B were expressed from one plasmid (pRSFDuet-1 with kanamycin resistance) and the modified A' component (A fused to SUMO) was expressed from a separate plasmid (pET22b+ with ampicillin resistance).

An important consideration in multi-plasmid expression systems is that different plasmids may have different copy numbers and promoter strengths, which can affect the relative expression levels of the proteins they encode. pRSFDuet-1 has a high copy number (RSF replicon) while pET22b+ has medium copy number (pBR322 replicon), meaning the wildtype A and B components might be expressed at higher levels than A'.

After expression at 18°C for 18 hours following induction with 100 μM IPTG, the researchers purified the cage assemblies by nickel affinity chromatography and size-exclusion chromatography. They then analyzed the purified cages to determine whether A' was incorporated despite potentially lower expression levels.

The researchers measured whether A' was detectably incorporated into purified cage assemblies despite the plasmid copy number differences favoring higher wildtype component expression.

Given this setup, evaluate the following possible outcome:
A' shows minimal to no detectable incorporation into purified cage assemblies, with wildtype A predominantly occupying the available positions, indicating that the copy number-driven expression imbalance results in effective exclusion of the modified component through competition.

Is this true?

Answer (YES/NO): NO